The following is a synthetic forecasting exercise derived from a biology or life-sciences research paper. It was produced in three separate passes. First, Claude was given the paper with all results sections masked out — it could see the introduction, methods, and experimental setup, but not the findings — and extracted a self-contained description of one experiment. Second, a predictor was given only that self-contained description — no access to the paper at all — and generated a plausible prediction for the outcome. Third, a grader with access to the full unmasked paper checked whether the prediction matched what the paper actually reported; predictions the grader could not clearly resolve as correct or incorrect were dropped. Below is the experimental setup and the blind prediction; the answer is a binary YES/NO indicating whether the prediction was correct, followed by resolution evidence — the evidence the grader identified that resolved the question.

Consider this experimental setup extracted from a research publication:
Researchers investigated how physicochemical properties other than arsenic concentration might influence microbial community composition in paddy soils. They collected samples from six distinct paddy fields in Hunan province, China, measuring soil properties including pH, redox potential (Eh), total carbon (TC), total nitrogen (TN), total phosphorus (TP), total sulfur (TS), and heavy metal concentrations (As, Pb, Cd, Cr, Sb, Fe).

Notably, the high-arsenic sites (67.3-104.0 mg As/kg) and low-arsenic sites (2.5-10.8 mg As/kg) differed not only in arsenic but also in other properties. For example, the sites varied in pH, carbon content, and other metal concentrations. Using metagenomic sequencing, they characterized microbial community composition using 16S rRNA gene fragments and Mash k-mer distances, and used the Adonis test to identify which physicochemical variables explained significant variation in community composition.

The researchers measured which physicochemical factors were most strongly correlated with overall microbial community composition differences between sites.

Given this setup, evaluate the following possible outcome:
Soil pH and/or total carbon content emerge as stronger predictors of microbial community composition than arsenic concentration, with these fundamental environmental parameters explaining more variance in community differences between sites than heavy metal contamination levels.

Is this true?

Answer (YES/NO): NO